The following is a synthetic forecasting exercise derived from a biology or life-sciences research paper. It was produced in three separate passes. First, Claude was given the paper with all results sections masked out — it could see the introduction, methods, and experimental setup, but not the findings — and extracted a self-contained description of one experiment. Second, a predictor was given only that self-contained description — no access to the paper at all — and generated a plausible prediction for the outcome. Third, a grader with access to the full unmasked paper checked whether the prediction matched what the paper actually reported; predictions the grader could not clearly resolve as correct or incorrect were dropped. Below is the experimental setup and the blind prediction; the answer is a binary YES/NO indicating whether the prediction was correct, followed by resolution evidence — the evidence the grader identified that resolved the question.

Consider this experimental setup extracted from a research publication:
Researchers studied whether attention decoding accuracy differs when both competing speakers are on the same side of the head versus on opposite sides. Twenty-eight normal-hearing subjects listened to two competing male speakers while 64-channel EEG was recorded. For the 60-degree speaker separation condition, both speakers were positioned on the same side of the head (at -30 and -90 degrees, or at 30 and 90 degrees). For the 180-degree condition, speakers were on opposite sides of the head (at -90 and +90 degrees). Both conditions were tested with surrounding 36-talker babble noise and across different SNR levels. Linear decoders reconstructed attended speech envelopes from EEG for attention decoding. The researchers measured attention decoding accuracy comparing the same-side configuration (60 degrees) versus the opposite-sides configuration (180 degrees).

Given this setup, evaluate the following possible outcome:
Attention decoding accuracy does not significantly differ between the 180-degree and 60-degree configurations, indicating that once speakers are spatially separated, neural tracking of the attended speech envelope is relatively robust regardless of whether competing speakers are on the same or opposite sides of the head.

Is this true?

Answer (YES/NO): NO